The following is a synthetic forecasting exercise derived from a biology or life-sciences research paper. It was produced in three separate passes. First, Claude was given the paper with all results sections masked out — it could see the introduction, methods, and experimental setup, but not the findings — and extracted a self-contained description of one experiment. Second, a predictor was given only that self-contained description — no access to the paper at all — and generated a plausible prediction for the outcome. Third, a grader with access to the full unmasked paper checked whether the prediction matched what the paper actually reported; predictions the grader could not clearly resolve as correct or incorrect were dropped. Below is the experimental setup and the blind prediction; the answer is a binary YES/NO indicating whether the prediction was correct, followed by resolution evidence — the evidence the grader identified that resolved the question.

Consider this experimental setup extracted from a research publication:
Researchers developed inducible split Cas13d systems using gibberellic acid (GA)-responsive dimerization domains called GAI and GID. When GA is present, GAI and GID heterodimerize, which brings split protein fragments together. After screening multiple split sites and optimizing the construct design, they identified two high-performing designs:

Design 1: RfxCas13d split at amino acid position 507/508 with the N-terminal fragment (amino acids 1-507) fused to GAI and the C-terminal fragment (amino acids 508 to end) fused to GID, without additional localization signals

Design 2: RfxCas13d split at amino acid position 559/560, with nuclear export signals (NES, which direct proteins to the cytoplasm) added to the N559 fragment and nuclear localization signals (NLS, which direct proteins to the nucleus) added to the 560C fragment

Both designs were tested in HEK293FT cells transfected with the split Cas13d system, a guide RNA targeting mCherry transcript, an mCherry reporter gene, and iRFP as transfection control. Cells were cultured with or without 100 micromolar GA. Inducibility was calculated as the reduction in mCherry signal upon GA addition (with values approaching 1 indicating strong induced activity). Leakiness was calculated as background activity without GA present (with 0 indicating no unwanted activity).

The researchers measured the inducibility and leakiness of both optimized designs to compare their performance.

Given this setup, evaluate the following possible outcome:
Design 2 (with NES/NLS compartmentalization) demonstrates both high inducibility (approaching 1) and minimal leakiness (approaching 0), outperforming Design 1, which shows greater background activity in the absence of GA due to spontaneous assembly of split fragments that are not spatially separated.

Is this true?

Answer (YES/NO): NO